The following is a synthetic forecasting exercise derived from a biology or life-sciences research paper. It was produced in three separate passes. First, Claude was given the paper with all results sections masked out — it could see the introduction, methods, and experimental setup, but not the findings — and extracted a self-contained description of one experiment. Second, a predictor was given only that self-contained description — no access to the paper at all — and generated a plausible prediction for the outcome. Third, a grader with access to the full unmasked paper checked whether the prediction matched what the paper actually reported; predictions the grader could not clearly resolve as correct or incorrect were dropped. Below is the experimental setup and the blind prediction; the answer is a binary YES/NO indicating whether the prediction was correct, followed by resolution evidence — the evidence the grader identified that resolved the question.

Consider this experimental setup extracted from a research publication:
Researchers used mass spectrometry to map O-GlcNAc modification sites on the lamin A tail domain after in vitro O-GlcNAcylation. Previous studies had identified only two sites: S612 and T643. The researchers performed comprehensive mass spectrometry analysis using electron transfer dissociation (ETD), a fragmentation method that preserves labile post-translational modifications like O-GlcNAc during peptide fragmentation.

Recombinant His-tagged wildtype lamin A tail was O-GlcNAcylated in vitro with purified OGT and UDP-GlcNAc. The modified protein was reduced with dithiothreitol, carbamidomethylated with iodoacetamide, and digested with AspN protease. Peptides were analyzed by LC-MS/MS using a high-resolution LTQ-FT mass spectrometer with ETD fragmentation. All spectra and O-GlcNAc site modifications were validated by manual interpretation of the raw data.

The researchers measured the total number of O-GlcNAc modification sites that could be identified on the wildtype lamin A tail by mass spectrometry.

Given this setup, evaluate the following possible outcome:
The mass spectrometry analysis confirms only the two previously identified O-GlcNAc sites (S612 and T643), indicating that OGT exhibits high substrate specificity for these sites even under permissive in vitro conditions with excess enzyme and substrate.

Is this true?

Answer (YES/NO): NO